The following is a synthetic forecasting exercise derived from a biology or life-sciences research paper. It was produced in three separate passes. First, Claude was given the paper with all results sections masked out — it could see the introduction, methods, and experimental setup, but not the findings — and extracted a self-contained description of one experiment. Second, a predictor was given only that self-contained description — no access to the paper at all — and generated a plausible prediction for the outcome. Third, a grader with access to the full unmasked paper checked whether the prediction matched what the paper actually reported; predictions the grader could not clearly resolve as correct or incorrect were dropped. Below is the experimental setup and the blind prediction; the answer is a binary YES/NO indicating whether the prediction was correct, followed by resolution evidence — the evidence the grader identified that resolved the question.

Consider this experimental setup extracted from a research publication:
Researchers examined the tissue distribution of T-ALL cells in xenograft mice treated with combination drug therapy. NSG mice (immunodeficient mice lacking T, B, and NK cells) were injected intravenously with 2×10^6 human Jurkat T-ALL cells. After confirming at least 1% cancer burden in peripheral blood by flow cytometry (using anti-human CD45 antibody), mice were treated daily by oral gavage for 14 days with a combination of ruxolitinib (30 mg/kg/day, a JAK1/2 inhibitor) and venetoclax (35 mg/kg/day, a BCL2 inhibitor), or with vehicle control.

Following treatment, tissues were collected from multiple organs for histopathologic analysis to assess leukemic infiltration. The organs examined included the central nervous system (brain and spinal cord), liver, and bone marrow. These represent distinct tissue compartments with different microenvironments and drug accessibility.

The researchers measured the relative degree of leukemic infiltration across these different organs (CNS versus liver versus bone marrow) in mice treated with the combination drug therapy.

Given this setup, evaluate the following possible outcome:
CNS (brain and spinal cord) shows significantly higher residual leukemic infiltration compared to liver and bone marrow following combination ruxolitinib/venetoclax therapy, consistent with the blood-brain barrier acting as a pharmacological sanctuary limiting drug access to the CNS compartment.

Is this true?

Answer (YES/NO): YES